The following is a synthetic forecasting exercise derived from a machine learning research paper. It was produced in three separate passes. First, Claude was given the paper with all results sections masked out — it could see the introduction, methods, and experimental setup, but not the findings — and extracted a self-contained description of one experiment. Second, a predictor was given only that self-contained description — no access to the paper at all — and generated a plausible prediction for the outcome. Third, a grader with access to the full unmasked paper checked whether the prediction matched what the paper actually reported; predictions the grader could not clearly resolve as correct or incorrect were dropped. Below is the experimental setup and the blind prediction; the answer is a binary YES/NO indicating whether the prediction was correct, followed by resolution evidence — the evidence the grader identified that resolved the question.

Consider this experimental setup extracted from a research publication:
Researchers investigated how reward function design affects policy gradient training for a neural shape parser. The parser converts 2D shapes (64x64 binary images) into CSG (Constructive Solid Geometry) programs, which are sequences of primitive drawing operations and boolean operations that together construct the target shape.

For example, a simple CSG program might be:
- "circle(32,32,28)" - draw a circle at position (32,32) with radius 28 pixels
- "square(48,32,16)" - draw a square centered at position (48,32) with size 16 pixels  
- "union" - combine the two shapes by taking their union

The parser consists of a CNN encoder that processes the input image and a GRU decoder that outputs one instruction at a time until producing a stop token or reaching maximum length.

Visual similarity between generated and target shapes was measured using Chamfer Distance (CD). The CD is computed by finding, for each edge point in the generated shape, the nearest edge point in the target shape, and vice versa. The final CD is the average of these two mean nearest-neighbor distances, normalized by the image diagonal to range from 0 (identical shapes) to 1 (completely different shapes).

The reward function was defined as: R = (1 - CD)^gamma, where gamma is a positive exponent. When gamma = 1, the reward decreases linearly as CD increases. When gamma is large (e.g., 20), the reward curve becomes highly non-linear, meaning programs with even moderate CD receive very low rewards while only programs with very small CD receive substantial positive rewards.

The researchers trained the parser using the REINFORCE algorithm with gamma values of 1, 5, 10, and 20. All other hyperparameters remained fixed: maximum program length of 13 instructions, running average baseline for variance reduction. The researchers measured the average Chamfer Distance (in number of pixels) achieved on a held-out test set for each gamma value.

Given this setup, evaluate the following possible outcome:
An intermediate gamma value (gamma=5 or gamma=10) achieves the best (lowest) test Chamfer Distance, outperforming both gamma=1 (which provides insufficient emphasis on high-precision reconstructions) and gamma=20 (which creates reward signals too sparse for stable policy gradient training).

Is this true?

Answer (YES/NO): NO